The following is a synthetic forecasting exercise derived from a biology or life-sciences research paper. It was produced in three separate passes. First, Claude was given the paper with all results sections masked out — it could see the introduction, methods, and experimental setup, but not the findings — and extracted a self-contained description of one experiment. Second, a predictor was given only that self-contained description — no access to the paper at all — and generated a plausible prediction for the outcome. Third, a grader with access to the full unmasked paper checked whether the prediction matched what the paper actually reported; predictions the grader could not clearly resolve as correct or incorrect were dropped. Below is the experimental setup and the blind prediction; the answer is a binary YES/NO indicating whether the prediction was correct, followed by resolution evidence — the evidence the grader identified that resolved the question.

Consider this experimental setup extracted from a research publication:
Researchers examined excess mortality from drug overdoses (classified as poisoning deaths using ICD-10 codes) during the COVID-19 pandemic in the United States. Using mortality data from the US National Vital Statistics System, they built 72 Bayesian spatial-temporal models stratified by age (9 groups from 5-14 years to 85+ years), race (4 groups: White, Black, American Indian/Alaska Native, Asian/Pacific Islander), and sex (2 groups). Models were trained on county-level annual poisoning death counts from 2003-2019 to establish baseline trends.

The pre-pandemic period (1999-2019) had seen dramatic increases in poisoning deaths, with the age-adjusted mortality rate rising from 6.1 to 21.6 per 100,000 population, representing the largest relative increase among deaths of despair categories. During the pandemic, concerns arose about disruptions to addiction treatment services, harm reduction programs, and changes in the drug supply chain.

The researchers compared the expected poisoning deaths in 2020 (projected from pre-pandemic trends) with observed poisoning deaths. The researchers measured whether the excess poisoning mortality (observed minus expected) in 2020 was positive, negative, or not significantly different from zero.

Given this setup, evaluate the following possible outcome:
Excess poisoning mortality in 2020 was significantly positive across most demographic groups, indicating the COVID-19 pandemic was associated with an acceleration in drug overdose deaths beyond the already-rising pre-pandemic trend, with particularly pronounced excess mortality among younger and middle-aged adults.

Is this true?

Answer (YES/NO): YES